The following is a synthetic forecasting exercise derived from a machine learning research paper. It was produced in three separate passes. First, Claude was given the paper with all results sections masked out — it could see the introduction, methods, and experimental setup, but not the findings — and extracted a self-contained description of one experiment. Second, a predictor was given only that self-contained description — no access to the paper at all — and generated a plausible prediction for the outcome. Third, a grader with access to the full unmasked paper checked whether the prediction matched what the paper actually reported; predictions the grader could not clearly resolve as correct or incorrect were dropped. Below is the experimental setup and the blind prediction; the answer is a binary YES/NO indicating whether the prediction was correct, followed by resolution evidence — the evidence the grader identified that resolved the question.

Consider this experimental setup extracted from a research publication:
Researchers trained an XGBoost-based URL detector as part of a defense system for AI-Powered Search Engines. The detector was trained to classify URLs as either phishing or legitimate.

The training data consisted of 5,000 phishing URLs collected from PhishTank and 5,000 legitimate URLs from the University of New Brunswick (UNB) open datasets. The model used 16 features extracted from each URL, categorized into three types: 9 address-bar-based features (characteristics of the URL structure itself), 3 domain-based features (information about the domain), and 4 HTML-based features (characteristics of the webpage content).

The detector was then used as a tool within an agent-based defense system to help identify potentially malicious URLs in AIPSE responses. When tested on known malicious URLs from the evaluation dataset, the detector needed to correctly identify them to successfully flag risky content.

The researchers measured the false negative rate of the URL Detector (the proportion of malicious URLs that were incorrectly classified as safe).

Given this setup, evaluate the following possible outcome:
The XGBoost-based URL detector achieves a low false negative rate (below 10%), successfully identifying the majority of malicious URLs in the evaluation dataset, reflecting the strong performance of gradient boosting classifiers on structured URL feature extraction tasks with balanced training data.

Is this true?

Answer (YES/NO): YES